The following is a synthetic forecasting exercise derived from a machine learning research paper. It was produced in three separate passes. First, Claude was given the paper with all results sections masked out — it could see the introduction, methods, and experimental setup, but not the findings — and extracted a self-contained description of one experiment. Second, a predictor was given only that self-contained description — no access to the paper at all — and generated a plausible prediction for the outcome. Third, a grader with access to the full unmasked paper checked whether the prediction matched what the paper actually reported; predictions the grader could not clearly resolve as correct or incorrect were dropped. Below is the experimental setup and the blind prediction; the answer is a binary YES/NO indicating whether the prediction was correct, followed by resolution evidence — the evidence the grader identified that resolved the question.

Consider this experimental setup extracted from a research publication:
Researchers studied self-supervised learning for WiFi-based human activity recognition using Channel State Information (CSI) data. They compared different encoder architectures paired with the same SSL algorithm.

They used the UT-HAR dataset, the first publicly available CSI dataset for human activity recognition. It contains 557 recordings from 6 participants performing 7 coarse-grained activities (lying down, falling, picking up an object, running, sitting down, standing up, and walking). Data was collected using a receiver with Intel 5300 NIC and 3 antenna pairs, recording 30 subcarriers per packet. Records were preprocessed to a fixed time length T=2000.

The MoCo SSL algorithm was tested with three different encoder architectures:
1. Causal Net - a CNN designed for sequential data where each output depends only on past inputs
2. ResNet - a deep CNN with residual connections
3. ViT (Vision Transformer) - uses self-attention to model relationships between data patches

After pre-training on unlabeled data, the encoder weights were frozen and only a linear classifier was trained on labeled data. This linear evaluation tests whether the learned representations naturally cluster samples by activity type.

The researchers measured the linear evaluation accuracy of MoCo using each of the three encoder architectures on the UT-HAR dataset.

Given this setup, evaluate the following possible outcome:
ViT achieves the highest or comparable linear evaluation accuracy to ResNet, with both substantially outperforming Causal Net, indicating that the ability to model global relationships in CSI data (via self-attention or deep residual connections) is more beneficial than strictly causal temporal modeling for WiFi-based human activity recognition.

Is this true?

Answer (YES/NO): NO